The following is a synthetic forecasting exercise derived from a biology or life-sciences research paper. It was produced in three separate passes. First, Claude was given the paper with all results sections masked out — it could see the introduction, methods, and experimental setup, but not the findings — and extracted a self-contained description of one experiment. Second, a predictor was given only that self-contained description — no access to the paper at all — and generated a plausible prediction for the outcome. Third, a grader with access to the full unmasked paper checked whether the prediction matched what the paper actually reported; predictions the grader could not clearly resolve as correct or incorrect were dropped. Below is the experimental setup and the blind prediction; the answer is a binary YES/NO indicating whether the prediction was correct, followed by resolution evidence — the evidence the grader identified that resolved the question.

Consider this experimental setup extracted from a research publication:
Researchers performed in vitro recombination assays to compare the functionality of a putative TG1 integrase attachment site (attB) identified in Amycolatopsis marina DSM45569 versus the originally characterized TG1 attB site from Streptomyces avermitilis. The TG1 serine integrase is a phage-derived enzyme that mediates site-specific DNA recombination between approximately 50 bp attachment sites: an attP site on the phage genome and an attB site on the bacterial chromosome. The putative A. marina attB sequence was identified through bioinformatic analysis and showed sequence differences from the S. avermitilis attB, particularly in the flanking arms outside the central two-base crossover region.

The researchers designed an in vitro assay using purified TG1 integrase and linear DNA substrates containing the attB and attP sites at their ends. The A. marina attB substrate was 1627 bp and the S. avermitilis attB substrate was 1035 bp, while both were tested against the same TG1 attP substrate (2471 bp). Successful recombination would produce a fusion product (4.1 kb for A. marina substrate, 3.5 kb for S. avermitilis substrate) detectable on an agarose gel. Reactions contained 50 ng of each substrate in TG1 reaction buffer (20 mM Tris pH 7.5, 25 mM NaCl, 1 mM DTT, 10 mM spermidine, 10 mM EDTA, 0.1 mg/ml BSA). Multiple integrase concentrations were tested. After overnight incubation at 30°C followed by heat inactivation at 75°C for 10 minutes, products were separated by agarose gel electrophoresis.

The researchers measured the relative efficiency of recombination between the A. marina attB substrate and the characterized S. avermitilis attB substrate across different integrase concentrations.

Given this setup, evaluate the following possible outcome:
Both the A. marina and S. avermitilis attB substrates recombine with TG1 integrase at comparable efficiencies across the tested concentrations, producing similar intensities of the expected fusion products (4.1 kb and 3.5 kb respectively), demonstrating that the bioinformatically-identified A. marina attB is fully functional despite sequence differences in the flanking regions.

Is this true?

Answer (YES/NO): NO